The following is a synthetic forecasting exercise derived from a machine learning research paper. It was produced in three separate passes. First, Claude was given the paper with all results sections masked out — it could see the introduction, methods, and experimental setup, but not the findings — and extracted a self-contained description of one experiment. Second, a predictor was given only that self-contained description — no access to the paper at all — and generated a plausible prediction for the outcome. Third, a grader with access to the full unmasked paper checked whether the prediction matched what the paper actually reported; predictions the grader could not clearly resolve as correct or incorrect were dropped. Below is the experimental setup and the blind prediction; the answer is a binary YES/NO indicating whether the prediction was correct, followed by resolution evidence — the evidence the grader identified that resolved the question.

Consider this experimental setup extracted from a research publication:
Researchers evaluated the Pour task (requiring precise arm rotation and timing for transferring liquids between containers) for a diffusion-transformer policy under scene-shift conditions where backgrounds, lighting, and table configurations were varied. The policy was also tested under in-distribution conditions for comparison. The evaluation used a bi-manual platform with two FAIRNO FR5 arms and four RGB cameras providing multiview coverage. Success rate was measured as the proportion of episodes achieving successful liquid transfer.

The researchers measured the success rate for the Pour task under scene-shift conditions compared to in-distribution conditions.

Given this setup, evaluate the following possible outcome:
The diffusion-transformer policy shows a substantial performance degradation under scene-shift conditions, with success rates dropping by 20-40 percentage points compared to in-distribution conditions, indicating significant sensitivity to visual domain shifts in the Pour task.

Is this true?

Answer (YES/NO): NO